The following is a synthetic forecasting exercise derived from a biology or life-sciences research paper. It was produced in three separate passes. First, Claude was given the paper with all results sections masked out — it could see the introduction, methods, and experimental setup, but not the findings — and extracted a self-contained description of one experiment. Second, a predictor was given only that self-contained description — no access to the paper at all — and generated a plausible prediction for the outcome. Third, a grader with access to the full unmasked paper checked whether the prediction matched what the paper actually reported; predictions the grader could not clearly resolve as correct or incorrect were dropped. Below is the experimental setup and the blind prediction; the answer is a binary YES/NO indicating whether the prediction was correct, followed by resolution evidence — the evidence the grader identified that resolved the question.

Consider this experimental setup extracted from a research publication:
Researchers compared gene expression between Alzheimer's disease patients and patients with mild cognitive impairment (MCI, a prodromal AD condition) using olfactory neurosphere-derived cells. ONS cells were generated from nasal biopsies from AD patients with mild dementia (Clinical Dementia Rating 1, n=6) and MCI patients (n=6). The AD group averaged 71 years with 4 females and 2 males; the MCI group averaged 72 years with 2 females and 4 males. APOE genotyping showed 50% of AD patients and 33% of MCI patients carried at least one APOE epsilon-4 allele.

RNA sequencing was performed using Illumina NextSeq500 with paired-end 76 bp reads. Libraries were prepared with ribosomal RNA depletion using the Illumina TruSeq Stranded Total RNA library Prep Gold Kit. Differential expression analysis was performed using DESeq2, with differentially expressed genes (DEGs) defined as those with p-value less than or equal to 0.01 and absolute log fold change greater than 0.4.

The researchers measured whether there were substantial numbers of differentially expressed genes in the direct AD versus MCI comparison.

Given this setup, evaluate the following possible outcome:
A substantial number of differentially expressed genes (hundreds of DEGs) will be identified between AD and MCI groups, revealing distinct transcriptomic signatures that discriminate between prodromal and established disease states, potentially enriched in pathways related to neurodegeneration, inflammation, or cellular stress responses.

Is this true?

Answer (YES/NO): YES